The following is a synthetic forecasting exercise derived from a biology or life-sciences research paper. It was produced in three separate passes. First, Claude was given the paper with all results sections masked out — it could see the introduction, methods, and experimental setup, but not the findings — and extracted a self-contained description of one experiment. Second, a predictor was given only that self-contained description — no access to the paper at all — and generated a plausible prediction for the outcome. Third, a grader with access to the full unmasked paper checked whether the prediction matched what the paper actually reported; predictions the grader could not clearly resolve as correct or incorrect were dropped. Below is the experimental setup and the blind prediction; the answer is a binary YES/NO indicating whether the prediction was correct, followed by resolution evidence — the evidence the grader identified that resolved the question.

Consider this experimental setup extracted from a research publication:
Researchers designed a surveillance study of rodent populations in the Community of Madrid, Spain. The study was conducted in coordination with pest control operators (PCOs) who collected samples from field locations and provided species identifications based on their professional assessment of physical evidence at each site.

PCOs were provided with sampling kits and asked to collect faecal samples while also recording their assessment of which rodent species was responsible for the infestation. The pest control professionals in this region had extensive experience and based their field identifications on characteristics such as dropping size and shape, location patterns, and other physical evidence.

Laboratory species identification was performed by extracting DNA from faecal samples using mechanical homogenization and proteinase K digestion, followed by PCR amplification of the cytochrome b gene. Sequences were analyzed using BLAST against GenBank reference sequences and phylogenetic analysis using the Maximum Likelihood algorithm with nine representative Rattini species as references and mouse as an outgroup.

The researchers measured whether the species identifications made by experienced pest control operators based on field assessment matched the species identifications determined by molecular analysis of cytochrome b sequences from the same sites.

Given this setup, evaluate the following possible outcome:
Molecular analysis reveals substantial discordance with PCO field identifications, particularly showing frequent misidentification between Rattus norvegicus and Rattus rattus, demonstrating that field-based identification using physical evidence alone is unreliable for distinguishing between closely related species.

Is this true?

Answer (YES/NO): NO